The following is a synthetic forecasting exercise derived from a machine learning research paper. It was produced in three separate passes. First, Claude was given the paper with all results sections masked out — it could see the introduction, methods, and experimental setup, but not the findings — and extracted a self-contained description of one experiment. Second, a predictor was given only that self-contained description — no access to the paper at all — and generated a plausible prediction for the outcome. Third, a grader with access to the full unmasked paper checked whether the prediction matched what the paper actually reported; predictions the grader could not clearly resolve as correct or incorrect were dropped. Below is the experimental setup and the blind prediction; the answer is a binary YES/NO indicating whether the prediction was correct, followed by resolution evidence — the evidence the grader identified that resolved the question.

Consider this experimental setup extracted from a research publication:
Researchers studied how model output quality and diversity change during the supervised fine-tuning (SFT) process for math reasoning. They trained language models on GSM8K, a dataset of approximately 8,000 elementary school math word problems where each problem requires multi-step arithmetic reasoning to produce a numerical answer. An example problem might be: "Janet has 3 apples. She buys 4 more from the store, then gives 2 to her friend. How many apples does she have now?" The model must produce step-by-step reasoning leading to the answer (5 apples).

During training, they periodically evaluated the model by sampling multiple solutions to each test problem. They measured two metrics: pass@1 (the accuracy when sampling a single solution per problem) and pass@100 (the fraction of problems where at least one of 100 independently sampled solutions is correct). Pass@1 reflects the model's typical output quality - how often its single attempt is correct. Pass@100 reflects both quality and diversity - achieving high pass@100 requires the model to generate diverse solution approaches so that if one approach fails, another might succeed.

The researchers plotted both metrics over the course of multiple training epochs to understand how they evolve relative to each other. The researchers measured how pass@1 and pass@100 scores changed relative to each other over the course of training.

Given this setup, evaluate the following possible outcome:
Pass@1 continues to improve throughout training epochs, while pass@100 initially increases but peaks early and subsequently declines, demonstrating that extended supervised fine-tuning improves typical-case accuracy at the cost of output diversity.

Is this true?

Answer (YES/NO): YES